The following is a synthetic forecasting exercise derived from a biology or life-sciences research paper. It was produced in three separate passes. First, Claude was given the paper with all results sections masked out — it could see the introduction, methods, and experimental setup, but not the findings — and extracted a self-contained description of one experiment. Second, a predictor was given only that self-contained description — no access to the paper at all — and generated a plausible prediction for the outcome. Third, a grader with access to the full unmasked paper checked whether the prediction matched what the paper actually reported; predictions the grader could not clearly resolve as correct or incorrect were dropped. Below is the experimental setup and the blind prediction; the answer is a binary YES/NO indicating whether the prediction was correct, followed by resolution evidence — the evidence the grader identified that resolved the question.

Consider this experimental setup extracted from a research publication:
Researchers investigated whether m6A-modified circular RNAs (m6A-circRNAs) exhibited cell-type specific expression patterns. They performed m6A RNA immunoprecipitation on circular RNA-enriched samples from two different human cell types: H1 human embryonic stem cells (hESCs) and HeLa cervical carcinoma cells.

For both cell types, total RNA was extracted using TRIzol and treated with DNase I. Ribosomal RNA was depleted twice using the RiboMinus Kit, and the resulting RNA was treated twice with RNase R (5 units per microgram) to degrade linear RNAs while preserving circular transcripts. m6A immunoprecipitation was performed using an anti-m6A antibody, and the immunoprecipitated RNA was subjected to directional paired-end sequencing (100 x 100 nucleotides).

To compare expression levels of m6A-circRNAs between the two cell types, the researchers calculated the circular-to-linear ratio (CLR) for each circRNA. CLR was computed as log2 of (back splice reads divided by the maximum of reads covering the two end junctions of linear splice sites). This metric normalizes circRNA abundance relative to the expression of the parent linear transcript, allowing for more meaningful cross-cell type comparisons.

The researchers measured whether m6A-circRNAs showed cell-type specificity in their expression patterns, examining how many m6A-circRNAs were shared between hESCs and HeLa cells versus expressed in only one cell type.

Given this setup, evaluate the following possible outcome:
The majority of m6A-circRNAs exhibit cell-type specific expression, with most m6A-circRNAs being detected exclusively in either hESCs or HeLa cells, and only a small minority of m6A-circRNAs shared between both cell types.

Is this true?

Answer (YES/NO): NO